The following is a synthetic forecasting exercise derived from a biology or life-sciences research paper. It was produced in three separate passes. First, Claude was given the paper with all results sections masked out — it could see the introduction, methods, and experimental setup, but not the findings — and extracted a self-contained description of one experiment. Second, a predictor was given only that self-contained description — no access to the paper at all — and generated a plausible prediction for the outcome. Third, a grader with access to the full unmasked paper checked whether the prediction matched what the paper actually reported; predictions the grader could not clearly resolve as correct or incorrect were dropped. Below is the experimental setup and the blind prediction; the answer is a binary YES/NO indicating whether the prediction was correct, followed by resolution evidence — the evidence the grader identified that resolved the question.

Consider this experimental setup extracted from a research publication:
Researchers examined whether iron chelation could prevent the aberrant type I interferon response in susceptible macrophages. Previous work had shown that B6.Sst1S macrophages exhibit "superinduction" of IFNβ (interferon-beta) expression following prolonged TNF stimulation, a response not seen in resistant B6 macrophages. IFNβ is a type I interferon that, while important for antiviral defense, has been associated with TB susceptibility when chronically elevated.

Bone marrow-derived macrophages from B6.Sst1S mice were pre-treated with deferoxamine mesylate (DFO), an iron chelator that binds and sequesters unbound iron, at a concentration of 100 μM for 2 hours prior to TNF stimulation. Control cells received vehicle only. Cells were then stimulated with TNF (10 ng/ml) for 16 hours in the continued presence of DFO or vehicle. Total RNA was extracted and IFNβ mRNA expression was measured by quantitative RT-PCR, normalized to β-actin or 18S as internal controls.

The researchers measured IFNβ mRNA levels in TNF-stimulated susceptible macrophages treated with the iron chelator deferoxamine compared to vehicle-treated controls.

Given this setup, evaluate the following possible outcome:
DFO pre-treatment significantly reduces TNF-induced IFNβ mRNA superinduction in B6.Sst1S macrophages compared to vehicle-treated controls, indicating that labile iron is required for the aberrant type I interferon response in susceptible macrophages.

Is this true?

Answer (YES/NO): YES